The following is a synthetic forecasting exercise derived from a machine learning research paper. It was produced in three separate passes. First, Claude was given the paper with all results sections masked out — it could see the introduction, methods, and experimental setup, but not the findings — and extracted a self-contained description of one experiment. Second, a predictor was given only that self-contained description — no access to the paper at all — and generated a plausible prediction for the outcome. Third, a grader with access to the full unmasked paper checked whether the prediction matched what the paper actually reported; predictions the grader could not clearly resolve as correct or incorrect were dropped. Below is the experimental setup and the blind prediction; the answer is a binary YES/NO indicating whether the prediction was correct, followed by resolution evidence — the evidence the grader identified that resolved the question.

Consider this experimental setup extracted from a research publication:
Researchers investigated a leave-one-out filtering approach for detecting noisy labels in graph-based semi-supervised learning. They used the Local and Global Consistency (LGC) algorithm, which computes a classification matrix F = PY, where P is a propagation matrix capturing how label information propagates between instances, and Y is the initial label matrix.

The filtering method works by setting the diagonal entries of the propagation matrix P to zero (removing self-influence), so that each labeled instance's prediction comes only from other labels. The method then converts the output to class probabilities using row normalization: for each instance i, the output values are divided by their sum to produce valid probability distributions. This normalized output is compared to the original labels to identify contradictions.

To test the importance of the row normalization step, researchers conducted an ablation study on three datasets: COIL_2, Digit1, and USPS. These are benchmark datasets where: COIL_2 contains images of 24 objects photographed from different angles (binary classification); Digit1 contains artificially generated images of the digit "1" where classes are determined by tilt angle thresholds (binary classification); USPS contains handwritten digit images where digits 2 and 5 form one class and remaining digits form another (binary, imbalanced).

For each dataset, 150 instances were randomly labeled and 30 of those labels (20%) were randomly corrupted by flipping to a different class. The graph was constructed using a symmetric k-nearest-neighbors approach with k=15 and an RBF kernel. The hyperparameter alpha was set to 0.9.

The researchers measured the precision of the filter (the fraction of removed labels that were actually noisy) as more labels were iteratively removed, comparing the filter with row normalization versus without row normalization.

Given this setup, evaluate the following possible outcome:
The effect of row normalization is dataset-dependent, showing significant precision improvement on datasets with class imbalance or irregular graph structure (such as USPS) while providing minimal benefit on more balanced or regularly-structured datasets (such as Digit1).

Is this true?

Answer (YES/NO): NO